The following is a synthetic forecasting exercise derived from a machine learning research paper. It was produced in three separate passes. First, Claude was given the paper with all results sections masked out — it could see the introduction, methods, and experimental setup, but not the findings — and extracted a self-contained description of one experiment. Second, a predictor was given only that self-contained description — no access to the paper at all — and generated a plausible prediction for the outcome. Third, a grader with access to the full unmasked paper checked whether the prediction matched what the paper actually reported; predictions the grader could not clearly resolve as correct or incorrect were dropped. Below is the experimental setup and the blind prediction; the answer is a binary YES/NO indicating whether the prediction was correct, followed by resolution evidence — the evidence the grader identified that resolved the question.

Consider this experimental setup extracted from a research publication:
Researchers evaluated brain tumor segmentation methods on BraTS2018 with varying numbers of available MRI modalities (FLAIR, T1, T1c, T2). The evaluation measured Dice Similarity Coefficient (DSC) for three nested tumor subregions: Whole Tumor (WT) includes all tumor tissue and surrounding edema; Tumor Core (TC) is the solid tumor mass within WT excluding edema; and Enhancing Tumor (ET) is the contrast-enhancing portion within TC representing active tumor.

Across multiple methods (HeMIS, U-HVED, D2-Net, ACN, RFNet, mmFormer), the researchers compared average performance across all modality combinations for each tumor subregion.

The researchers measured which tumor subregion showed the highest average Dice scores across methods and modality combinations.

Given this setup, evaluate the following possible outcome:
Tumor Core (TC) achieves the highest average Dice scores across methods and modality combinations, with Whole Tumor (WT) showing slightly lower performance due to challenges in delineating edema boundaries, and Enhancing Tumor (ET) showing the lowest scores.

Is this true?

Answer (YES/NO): NO